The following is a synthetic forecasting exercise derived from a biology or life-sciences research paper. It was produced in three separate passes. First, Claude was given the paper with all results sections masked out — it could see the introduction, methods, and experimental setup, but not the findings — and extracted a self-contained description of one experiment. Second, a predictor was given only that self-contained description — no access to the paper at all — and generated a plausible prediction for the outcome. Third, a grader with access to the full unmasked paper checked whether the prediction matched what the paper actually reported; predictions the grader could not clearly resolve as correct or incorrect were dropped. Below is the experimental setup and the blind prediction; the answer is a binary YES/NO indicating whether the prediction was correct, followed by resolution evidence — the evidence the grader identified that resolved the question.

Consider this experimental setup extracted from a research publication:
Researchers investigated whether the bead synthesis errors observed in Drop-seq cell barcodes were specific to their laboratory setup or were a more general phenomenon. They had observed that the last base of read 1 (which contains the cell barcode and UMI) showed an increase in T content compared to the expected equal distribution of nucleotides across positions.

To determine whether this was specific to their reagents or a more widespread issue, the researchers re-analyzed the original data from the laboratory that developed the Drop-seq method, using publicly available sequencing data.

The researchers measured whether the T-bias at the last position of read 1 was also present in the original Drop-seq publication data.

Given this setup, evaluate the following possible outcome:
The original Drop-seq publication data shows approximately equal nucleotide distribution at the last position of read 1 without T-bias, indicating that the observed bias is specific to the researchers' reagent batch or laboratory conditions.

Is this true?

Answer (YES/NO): NO